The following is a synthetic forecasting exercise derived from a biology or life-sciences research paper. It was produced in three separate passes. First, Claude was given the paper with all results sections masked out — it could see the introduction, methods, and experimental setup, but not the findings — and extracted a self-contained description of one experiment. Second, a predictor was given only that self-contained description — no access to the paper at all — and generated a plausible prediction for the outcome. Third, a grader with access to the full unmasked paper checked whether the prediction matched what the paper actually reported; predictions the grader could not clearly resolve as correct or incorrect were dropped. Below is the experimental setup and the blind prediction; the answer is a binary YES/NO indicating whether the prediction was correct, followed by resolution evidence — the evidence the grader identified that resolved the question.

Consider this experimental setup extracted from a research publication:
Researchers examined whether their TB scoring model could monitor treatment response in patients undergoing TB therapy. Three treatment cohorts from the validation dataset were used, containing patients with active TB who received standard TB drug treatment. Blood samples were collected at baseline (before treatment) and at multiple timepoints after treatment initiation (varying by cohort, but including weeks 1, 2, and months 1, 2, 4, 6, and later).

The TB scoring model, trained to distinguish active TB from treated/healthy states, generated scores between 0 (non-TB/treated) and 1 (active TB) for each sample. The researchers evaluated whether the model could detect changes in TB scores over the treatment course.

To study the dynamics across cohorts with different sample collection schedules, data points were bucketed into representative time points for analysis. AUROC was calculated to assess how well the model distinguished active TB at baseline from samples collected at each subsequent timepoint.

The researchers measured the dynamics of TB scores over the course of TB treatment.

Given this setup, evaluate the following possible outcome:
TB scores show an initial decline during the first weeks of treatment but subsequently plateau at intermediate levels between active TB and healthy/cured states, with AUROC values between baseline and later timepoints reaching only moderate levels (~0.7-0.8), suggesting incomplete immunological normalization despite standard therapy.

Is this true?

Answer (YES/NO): NO